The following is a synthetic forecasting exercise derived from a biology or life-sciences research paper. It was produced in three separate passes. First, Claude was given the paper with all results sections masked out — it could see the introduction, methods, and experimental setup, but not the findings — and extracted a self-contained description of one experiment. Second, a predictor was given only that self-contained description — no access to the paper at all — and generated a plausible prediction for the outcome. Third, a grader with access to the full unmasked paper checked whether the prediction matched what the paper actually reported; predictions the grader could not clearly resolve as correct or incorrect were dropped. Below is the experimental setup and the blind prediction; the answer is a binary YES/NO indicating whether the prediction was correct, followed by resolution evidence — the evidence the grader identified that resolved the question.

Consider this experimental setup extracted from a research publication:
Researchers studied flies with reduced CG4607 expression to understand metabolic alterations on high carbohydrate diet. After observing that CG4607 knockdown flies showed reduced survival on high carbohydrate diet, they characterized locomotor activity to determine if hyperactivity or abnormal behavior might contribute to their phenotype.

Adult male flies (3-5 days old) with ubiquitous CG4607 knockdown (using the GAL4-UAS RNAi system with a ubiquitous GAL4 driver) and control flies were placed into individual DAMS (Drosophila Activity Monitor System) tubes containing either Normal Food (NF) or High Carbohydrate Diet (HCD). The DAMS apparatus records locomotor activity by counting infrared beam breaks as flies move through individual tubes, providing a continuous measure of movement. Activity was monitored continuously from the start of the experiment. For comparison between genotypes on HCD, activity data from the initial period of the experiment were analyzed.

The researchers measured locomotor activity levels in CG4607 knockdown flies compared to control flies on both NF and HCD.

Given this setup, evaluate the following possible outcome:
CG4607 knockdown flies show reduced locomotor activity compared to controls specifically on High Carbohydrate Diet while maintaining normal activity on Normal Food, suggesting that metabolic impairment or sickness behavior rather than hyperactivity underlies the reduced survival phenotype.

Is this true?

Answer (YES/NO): NO